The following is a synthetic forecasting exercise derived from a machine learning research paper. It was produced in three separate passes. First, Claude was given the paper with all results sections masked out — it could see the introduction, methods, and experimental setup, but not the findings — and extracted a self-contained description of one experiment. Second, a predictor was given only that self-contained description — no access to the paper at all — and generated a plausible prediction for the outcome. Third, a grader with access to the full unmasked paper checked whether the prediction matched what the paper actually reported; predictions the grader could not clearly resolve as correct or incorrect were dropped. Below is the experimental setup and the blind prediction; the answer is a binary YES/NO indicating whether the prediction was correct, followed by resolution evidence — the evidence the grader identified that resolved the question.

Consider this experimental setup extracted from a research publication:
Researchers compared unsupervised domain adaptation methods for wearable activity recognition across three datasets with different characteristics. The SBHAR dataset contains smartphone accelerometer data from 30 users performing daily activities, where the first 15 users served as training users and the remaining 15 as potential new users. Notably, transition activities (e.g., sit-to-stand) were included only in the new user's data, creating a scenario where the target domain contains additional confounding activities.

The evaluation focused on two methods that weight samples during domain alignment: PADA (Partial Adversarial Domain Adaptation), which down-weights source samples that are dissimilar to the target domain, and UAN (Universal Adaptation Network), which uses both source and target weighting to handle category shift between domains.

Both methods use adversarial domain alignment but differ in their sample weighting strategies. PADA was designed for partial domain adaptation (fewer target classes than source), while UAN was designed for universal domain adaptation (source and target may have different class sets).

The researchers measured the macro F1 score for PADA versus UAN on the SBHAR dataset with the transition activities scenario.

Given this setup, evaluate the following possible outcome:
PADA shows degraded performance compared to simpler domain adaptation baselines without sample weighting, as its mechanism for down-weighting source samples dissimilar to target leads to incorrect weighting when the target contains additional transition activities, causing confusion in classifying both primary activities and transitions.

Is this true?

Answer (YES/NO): YES